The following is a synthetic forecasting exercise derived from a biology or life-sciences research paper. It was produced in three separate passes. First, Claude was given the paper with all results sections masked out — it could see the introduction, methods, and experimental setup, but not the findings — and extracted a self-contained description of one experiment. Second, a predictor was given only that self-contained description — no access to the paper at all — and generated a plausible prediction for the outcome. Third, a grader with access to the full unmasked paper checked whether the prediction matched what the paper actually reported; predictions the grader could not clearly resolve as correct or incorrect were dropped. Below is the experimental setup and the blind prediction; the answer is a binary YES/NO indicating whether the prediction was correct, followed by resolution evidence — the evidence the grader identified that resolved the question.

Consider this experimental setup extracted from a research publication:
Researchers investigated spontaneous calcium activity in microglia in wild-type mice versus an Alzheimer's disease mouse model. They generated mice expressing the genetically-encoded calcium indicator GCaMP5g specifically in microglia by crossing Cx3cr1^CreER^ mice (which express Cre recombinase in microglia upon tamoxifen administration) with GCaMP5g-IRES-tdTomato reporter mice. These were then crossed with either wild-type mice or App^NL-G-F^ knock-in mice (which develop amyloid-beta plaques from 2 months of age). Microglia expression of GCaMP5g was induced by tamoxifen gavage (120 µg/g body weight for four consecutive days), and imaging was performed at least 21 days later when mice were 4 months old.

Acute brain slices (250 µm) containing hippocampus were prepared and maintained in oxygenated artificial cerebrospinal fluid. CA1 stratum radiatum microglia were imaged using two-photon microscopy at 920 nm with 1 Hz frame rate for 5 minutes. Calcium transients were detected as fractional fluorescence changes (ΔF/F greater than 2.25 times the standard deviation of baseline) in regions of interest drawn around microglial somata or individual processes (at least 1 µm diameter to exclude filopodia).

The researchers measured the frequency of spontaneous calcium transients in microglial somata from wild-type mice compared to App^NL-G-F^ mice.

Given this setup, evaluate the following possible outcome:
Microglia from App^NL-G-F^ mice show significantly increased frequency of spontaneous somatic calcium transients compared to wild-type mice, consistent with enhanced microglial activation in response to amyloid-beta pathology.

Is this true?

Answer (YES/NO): NO